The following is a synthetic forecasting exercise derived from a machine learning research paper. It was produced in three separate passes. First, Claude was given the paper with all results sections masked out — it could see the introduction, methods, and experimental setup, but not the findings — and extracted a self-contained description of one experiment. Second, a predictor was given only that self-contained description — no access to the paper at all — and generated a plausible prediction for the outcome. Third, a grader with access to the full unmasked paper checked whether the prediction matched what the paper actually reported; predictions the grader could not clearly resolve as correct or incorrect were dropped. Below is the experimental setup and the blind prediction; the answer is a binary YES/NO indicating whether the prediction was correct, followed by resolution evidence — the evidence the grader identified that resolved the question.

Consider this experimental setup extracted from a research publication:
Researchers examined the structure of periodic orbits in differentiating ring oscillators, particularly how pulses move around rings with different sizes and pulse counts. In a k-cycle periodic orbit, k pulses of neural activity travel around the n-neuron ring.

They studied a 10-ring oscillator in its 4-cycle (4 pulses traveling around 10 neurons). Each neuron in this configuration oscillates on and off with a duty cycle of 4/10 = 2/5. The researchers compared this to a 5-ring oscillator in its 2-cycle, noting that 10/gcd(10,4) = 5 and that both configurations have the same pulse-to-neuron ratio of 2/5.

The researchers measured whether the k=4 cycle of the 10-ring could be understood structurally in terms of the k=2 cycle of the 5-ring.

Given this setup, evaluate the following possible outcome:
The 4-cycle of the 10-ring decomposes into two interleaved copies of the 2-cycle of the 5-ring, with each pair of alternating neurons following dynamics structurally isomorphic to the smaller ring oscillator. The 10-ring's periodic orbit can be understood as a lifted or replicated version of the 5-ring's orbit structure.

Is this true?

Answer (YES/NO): YES